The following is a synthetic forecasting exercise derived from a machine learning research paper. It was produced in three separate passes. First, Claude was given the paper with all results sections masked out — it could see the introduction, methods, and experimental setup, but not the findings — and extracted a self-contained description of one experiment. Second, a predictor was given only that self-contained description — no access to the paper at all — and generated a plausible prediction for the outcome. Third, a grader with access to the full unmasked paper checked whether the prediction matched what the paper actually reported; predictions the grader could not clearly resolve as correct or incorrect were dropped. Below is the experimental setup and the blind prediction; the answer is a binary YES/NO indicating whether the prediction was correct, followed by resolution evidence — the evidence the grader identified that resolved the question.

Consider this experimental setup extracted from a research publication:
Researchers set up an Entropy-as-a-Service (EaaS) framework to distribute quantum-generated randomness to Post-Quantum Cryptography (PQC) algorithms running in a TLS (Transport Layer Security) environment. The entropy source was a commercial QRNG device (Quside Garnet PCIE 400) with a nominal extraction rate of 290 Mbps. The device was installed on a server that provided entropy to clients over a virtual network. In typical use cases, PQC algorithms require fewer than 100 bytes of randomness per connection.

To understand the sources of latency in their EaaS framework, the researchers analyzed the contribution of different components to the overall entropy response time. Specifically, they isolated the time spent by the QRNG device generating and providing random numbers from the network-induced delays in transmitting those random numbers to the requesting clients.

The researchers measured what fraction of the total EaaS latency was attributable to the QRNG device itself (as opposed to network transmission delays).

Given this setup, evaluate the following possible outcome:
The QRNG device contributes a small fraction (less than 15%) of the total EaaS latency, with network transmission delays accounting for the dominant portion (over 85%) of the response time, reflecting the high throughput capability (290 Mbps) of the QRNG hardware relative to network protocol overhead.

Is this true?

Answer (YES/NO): NO